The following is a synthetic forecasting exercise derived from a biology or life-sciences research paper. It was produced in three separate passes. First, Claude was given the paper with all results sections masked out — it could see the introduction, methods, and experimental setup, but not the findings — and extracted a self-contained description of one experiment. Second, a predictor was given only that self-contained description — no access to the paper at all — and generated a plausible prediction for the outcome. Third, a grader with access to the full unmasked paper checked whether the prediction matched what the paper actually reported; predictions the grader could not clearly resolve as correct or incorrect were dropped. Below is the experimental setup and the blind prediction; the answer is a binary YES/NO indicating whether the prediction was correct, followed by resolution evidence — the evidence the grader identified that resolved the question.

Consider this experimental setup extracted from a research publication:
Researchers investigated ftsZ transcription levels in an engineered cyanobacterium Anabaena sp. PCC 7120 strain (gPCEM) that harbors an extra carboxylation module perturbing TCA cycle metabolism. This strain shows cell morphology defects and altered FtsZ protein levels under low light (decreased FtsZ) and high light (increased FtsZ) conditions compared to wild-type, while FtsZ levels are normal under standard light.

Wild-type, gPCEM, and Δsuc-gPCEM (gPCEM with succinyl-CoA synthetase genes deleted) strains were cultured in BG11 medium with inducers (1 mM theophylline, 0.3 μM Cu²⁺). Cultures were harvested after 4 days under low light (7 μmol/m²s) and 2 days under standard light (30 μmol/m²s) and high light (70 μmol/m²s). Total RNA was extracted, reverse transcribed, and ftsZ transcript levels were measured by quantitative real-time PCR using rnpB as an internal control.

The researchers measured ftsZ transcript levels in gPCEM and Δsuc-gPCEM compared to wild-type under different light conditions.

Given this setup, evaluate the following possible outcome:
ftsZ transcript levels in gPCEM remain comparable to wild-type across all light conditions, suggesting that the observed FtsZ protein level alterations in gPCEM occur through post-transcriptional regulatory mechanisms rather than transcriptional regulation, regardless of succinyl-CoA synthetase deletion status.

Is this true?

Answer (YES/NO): NO